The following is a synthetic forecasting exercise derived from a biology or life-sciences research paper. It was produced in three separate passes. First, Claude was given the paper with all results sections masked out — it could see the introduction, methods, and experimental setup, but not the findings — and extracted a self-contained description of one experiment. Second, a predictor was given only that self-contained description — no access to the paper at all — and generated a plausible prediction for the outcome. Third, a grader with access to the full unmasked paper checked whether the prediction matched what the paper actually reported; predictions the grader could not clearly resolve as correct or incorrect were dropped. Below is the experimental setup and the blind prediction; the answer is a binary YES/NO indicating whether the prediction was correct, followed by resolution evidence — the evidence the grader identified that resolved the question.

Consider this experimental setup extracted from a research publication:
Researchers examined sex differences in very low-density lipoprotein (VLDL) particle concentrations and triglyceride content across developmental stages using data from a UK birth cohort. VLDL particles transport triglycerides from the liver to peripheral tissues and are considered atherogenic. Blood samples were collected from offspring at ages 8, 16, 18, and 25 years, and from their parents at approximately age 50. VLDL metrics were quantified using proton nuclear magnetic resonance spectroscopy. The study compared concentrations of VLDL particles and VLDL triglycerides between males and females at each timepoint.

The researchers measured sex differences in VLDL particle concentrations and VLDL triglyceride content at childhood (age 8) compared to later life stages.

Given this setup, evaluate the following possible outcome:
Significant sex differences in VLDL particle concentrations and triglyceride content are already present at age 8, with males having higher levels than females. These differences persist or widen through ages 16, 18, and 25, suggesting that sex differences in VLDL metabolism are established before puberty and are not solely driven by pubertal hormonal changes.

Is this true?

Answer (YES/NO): NO